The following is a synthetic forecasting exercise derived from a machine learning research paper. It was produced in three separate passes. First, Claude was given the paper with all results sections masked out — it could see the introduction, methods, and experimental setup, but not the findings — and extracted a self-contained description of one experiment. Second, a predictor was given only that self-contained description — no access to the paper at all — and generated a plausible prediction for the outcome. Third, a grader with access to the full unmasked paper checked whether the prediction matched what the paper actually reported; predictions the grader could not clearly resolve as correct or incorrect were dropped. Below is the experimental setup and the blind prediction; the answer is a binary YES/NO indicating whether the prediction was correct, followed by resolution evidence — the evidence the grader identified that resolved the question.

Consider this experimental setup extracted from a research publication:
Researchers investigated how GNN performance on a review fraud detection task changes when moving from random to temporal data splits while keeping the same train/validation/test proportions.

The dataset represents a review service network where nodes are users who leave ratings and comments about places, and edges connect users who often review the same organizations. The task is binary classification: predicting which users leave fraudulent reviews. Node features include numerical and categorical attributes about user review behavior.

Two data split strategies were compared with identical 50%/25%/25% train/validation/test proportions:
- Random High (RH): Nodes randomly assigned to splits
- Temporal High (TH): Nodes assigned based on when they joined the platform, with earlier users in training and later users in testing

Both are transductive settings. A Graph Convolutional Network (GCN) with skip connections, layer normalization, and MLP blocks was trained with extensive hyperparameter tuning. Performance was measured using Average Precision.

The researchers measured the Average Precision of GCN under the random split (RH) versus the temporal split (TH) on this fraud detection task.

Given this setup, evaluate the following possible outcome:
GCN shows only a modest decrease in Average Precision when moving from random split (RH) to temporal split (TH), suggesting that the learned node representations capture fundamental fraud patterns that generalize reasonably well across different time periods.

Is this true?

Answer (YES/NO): NO